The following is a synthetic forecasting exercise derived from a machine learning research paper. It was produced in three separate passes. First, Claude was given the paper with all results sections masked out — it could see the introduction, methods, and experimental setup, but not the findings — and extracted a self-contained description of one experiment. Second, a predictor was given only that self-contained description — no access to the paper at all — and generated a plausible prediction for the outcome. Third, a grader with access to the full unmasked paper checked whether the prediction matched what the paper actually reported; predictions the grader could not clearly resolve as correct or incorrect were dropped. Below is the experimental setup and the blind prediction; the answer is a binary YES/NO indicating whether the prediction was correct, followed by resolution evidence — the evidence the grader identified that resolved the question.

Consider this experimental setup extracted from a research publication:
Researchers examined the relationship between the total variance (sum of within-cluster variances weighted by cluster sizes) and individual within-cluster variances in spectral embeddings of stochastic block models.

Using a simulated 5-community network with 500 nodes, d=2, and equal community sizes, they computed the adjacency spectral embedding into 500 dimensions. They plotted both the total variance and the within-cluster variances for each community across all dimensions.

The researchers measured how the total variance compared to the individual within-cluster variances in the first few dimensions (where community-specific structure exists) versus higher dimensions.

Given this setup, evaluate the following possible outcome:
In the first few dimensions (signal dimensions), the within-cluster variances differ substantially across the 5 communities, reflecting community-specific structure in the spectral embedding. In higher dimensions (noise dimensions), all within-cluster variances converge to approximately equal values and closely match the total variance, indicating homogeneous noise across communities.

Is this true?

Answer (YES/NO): NO